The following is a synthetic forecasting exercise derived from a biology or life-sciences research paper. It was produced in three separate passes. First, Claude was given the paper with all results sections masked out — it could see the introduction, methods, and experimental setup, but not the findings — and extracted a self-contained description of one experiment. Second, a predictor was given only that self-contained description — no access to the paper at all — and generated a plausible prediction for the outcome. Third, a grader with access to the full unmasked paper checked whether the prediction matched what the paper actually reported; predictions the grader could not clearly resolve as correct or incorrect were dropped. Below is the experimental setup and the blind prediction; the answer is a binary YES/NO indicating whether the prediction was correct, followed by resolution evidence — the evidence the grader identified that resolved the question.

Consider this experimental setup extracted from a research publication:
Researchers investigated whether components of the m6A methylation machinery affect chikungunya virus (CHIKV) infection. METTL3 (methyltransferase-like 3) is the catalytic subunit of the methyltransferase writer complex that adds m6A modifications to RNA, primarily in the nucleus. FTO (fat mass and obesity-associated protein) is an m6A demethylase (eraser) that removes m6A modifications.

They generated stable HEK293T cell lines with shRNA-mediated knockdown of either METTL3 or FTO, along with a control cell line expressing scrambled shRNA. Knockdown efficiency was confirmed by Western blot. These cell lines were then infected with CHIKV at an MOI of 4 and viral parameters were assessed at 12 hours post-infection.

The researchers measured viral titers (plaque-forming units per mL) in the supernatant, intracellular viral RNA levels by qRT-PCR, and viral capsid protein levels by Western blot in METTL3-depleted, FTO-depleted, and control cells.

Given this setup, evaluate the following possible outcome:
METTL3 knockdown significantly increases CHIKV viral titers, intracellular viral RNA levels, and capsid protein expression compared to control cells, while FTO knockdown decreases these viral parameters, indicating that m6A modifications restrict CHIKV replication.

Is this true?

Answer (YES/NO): NO